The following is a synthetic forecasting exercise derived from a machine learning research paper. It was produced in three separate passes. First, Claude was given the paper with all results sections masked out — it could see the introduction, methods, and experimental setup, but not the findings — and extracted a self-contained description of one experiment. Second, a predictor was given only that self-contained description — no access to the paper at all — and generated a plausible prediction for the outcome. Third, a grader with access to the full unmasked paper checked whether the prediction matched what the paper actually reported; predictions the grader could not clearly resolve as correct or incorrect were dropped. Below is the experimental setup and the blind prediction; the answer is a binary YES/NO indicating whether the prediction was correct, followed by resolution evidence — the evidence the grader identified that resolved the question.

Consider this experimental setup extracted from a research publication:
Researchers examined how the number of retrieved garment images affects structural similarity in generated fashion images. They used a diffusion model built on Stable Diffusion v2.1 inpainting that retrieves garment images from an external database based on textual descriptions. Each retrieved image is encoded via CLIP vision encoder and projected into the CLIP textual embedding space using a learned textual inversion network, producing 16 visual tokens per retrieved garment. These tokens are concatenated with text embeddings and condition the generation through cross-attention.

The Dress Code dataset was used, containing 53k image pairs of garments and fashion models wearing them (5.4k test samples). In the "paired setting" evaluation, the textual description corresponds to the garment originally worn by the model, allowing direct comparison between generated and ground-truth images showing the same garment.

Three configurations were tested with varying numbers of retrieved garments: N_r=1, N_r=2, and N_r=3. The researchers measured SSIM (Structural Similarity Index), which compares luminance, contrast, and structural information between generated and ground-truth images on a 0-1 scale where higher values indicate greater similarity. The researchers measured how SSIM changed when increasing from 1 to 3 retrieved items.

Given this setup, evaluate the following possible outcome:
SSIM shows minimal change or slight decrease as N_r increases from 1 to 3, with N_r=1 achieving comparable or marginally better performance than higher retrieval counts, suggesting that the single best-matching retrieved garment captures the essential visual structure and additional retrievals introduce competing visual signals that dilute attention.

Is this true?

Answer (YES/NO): NO